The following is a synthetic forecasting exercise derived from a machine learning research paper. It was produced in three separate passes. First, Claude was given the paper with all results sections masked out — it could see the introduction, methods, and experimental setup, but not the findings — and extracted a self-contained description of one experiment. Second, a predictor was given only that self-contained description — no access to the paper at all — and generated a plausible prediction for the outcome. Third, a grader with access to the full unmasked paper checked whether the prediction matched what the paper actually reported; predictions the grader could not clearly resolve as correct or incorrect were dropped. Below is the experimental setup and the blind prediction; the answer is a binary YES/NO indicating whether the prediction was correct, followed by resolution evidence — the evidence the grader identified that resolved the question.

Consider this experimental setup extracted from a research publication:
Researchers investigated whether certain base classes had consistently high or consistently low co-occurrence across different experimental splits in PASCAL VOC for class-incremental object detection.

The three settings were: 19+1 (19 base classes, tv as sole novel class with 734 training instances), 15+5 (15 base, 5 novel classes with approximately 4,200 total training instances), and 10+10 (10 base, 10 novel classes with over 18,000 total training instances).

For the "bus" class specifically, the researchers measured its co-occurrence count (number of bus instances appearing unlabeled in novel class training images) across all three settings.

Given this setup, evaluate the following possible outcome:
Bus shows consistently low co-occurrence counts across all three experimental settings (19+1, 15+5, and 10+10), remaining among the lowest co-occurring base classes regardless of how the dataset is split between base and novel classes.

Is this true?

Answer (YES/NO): NO